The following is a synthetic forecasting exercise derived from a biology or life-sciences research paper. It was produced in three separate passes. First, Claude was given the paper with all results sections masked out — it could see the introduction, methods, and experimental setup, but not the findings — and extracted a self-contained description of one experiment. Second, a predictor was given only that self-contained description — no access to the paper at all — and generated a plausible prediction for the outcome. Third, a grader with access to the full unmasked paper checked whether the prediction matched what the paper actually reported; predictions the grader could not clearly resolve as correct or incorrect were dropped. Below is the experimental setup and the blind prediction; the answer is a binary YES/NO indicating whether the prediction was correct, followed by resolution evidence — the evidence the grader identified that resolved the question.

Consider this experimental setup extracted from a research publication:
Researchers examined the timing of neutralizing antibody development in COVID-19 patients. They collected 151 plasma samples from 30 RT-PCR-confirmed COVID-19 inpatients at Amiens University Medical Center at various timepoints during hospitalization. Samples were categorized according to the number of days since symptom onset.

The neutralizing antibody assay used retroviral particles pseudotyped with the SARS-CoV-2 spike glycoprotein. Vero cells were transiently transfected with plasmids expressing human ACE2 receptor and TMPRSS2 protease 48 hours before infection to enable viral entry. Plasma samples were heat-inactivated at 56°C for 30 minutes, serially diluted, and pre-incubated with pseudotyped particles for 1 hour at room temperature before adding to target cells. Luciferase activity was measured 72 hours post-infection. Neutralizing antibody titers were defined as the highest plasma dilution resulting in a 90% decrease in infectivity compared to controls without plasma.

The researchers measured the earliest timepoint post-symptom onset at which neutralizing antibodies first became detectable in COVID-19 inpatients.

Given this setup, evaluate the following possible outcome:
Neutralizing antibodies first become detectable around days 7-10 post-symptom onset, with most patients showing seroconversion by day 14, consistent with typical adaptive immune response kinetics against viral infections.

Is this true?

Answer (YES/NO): YES